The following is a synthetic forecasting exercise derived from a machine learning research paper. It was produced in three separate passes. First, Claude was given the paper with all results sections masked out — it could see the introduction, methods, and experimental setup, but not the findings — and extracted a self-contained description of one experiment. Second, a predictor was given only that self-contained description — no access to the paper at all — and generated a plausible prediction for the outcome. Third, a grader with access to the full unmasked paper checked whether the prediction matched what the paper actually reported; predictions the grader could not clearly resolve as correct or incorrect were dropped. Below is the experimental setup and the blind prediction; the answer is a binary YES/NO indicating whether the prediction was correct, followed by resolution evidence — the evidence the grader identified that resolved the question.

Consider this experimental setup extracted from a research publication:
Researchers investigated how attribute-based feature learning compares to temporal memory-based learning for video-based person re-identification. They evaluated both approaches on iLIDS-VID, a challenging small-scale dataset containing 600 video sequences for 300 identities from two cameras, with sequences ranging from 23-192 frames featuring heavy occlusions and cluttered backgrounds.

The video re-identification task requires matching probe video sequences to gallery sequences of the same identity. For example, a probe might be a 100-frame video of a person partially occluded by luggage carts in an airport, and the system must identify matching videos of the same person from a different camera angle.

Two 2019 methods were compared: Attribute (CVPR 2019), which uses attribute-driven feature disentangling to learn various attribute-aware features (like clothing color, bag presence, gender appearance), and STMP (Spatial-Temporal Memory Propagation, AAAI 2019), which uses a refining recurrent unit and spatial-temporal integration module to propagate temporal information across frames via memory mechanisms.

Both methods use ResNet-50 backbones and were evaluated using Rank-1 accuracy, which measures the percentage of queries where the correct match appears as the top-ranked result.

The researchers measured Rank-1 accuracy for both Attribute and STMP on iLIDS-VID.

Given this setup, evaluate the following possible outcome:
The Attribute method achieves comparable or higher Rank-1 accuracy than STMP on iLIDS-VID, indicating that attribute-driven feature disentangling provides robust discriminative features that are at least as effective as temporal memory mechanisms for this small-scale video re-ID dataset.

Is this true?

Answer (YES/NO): YES